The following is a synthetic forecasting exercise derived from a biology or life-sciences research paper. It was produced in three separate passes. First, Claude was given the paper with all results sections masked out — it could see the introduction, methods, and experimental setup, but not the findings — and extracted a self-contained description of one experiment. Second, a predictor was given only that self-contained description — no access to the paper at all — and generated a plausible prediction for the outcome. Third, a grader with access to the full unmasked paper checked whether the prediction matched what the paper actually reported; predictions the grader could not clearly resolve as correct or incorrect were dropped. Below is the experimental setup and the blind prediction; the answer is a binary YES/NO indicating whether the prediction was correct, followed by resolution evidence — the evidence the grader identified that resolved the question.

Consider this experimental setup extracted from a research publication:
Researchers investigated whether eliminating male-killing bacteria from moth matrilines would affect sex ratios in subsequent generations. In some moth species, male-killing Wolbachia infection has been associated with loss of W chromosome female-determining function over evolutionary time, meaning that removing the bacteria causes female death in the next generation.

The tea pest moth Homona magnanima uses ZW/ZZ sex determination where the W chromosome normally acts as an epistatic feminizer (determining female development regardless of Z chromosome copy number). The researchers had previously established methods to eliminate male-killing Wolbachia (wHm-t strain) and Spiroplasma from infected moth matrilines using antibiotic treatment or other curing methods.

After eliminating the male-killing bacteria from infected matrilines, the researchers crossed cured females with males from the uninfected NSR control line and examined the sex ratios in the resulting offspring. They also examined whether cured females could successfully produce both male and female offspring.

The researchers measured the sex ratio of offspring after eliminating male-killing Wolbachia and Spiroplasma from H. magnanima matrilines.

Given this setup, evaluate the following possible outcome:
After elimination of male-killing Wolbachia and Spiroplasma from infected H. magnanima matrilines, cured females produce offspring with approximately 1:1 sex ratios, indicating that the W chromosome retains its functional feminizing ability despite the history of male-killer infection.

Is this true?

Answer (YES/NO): YES